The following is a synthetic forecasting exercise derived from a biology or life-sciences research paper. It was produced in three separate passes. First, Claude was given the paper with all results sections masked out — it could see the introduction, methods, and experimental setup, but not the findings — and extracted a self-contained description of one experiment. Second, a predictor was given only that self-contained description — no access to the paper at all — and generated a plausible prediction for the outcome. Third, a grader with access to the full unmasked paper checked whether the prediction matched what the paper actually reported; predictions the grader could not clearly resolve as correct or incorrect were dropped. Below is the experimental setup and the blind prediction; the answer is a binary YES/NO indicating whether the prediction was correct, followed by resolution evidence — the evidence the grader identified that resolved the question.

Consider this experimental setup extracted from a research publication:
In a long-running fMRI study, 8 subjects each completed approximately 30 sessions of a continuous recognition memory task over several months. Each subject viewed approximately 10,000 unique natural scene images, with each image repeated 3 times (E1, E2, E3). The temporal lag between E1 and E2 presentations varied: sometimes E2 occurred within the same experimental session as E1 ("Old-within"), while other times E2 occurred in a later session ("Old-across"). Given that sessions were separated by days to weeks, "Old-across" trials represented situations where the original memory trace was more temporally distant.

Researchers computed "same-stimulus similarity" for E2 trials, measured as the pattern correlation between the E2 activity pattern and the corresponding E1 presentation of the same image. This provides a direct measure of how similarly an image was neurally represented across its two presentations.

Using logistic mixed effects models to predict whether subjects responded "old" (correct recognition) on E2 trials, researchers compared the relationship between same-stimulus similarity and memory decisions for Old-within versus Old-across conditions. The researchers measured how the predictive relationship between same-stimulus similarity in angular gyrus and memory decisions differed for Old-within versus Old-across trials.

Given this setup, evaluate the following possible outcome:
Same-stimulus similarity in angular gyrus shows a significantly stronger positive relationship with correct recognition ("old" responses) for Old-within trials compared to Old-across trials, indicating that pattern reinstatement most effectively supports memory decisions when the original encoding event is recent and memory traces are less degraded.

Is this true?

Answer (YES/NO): NO